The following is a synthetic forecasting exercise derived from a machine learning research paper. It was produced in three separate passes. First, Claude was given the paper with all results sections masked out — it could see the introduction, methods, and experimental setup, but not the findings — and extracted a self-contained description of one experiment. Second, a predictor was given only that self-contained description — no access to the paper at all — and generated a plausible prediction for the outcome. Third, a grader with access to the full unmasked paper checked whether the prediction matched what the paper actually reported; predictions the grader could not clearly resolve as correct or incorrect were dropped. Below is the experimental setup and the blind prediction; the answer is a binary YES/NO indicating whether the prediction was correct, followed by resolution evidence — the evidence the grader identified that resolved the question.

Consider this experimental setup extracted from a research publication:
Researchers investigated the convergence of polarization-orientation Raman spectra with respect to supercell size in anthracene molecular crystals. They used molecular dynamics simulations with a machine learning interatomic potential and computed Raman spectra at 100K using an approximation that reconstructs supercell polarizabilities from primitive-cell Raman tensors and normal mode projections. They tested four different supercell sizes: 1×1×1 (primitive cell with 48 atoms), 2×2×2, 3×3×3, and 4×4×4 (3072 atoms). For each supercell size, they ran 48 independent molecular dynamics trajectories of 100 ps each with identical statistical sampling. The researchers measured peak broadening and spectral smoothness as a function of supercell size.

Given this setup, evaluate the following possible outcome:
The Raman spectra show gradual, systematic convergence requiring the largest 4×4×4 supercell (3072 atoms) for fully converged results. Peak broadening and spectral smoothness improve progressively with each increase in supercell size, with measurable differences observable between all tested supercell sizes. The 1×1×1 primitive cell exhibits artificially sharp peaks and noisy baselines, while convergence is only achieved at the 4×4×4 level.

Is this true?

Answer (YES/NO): NO